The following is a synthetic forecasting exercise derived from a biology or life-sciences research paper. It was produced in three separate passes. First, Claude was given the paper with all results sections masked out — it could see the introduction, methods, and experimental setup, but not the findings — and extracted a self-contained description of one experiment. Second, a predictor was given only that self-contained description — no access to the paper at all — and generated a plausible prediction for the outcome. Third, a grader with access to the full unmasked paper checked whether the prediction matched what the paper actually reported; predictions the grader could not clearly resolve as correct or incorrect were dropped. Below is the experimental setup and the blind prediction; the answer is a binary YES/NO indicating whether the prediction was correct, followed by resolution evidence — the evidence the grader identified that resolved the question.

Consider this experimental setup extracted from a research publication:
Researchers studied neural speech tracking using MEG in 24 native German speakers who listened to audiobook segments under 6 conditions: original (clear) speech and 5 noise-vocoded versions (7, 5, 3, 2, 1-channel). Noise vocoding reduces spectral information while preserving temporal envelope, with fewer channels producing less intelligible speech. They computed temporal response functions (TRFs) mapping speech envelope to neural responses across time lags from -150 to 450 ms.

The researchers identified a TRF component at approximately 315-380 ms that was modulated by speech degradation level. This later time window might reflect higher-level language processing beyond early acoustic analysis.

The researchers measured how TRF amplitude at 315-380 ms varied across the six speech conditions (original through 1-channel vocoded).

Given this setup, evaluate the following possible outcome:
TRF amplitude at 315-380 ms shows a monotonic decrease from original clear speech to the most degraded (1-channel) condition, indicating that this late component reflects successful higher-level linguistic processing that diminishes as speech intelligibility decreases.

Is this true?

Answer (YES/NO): NO